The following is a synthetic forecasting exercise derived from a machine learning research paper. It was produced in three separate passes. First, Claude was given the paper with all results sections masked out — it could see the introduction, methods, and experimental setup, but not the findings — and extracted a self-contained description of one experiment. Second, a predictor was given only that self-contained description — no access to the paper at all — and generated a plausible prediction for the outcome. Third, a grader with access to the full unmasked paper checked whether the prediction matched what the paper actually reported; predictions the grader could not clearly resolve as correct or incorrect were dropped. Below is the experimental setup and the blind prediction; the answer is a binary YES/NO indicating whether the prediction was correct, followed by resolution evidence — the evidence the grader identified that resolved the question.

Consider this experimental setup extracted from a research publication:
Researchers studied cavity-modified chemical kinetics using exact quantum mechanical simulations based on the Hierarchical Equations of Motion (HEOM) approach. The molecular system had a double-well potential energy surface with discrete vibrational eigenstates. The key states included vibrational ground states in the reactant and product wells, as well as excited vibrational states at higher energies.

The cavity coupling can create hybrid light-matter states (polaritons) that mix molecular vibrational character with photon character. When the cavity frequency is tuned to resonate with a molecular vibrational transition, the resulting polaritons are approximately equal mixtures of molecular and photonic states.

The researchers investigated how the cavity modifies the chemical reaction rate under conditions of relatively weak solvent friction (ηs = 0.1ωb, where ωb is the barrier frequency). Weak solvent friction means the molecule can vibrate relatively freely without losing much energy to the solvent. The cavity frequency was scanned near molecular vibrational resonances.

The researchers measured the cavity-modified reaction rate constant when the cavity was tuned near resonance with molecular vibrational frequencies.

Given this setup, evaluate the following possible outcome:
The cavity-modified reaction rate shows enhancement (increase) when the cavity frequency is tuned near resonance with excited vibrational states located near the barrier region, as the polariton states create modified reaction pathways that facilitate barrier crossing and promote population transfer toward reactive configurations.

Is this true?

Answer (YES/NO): NO